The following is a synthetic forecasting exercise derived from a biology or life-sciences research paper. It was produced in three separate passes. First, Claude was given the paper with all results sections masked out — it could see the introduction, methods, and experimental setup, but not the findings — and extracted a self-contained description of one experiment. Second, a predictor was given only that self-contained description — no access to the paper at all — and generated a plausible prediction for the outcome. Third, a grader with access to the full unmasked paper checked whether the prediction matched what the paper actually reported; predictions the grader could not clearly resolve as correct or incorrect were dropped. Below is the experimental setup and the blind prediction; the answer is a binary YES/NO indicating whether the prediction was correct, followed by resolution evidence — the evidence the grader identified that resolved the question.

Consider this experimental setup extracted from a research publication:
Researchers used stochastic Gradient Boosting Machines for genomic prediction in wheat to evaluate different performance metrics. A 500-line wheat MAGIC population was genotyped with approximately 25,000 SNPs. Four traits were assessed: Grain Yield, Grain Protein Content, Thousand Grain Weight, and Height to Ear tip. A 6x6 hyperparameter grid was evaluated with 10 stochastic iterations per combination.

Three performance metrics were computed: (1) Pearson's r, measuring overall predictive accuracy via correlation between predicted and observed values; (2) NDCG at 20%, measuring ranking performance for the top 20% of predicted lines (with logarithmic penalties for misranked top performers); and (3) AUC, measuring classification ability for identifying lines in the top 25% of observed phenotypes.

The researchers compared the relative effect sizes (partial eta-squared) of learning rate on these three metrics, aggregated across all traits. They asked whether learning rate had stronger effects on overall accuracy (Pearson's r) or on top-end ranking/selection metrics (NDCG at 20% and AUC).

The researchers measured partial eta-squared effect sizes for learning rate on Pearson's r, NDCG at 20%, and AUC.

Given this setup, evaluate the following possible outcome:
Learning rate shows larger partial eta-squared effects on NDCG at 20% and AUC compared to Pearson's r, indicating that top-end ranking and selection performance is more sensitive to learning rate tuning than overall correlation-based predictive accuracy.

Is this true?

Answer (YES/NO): NO